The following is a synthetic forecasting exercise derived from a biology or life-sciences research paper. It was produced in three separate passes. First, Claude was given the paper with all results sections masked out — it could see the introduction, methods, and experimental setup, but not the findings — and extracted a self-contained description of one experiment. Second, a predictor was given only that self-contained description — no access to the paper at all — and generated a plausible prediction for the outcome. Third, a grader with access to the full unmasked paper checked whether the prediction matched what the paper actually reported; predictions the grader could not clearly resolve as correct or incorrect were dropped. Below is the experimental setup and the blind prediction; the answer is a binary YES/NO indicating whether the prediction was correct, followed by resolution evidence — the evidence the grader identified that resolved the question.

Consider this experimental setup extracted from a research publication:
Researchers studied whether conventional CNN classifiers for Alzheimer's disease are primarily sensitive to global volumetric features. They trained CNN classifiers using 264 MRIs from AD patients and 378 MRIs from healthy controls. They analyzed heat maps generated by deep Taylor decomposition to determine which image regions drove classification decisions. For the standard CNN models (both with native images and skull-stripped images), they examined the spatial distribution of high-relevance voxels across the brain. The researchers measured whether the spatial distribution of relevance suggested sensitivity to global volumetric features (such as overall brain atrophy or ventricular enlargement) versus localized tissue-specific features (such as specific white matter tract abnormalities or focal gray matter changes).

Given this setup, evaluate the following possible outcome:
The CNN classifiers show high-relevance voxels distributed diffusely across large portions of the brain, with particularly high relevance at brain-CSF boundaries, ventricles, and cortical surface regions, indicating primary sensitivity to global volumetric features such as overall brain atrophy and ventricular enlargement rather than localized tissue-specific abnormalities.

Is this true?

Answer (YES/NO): YES